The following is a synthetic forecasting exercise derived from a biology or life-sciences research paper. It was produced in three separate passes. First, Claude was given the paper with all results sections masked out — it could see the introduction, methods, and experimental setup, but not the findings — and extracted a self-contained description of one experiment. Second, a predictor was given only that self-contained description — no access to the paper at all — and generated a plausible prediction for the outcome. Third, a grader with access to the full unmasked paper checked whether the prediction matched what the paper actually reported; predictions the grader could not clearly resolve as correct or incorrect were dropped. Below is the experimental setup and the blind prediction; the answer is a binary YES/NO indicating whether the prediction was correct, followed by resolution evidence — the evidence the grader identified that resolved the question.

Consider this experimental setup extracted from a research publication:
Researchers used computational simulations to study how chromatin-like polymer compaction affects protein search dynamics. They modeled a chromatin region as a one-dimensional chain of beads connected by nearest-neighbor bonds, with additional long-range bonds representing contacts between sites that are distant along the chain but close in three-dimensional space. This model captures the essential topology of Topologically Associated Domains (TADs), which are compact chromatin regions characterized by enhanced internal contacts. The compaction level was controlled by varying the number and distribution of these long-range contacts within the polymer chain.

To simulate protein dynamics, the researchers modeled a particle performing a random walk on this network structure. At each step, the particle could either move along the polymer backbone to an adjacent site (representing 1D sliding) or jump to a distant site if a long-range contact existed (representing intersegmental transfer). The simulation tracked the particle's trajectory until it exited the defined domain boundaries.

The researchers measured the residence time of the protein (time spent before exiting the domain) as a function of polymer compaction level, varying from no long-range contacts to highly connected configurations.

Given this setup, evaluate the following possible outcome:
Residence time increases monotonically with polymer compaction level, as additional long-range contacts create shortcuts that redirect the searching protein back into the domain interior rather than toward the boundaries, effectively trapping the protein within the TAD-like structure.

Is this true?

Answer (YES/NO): NO